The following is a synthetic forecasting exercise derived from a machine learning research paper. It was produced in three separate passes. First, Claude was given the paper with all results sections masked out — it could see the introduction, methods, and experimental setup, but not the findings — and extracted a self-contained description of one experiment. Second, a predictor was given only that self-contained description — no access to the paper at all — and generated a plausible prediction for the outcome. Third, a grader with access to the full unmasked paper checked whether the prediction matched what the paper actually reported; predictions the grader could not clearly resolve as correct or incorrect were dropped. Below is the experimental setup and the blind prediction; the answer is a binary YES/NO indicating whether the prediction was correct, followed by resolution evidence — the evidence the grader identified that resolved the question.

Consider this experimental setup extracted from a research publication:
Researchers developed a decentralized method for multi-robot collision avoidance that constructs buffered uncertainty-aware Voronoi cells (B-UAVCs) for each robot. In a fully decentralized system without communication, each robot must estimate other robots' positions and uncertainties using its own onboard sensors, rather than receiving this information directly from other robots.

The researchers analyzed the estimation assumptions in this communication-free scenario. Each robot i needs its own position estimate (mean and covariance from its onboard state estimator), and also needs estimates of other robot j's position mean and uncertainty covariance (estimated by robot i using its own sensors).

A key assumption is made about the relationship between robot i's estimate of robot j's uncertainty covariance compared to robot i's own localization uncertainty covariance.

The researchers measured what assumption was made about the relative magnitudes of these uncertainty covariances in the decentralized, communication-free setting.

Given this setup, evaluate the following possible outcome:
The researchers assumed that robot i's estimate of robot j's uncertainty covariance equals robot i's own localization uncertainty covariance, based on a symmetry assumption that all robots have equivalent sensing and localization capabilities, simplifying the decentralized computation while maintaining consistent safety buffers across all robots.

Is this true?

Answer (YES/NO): NO